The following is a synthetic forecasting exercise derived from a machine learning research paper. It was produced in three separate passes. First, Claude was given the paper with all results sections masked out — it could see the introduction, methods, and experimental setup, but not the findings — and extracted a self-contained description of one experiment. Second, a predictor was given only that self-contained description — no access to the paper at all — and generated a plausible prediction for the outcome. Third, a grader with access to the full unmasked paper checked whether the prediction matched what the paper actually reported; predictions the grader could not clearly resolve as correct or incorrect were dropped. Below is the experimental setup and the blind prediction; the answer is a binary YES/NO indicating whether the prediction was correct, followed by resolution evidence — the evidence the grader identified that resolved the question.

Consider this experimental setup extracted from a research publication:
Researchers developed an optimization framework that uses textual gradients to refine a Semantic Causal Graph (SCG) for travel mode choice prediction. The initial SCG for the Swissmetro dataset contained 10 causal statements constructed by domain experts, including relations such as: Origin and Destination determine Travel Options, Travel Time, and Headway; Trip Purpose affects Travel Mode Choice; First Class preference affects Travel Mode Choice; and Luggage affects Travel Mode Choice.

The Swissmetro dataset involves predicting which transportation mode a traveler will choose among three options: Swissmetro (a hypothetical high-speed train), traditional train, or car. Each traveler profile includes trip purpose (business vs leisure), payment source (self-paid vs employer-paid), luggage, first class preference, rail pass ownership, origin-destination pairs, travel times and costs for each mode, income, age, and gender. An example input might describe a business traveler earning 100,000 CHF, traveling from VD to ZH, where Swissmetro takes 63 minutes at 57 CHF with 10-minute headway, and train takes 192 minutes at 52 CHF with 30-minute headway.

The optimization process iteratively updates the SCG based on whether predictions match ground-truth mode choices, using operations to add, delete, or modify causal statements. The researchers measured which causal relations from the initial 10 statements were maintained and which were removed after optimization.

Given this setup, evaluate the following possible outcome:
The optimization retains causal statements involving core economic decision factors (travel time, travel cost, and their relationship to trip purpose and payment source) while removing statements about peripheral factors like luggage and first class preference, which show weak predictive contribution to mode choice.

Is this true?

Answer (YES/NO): YES